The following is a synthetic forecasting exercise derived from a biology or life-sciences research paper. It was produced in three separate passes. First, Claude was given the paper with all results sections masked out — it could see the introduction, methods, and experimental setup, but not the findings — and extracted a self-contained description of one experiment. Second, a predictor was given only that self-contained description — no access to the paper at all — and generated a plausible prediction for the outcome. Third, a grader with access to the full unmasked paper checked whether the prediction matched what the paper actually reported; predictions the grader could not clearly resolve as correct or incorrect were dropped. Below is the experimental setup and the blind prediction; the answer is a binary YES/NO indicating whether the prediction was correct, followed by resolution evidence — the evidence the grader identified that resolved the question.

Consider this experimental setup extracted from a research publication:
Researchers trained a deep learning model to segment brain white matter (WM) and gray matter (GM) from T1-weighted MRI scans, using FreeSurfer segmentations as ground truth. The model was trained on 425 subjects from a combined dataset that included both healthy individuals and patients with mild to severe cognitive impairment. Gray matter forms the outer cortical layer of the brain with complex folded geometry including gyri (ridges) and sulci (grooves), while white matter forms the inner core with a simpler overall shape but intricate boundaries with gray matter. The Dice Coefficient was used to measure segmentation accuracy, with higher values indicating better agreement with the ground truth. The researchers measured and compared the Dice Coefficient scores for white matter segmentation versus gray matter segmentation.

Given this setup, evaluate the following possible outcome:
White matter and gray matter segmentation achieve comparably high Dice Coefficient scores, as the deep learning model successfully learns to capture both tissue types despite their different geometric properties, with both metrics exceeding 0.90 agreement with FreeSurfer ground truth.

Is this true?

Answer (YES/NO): NO